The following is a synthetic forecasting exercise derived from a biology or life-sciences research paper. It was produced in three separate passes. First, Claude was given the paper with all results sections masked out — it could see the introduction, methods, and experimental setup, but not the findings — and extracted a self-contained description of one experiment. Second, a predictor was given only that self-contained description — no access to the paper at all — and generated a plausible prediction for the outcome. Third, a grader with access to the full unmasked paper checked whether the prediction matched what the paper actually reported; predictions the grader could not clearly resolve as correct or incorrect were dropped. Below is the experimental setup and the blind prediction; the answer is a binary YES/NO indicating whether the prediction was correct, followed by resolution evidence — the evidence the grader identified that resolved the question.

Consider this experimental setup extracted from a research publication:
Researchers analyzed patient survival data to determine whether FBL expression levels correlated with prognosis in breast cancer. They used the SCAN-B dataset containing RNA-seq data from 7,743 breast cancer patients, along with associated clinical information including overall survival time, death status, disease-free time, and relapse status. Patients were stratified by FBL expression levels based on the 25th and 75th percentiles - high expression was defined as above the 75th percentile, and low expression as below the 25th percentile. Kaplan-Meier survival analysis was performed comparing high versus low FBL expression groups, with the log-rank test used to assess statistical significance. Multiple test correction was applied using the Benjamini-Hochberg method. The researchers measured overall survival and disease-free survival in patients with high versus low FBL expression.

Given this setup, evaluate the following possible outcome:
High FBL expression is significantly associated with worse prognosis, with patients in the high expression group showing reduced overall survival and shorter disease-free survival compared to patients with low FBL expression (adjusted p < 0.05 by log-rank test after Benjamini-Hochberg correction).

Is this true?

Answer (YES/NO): NO